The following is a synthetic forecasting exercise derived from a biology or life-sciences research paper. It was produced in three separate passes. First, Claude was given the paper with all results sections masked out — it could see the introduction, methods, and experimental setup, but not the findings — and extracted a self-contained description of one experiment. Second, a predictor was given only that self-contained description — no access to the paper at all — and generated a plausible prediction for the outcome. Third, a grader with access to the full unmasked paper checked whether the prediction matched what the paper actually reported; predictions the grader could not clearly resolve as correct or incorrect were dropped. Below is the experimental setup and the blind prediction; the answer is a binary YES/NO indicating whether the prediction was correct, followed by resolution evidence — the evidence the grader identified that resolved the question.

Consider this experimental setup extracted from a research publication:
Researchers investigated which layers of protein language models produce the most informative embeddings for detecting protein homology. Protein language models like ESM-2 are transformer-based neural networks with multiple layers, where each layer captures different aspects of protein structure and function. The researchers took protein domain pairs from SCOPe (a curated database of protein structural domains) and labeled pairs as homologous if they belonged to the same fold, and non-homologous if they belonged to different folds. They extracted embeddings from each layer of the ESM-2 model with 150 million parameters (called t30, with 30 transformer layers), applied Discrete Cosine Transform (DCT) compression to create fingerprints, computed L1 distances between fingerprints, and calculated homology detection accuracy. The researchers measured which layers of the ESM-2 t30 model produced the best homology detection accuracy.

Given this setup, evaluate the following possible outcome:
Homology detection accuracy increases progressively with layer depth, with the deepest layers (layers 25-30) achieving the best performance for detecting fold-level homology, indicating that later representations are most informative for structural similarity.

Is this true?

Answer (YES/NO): NO